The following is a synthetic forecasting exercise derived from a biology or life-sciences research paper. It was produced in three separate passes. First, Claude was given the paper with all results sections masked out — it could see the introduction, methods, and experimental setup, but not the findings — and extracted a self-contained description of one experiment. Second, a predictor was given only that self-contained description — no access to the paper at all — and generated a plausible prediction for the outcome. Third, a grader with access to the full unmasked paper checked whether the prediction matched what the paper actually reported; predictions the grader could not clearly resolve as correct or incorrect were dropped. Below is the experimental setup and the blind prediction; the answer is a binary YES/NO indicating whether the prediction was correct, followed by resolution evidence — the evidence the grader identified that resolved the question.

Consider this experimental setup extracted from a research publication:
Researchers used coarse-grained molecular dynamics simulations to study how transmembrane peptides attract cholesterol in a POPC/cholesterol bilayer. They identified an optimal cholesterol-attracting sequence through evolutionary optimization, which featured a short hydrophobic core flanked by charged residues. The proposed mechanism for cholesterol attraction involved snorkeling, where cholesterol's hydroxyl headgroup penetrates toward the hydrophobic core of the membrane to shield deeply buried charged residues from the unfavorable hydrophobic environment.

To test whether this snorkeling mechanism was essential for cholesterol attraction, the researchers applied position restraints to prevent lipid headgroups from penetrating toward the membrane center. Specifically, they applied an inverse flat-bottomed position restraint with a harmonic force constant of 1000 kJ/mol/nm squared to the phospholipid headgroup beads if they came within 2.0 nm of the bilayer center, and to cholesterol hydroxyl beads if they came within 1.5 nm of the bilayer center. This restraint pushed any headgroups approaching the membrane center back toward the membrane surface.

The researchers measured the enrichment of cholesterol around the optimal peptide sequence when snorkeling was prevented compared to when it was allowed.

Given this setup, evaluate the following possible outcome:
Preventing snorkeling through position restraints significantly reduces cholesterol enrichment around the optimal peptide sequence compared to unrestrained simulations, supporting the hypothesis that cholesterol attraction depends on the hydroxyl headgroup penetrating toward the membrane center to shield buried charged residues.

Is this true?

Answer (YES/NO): YES